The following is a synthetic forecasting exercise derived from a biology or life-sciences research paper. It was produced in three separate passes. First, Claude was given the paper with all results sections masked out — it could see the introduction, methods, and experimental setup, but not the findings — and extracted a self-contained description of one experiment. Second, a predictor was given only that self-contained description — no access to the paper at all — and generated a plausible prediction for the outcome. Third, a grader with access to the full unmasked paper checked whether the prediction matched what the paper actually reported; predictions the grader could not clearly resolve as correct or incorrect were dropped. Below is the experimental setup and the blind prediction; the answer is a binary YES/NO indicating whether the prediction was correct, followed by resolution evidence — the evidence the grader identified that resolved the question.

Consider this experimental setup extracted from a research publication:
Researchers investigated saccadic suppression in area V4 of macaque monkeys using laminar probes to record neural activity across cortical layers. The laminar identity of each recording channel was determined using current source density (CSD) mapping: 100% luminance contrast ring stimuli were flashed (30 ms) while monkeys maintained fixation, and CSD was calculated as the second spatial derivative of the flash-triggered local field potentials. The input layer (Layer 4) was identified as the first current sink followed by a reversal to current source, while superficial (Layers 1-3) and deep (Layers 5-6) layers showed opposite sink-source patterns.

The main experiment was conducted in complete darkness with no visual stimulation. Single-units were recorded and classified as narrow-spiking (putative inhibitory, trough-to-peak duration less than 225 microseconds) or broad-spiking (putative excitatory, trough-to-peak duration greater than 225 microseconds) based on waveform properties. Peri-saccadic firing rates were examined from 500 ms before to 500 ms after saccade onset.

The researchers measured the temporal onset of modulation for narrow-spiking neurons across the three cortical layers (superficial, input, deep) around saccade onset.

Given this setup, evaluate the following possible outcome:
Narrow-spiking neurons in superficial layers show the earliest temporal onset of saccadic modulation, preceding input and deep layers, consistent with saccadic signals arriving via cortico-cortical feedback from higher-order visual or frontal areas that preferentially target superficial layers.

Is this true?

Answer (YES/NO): NO